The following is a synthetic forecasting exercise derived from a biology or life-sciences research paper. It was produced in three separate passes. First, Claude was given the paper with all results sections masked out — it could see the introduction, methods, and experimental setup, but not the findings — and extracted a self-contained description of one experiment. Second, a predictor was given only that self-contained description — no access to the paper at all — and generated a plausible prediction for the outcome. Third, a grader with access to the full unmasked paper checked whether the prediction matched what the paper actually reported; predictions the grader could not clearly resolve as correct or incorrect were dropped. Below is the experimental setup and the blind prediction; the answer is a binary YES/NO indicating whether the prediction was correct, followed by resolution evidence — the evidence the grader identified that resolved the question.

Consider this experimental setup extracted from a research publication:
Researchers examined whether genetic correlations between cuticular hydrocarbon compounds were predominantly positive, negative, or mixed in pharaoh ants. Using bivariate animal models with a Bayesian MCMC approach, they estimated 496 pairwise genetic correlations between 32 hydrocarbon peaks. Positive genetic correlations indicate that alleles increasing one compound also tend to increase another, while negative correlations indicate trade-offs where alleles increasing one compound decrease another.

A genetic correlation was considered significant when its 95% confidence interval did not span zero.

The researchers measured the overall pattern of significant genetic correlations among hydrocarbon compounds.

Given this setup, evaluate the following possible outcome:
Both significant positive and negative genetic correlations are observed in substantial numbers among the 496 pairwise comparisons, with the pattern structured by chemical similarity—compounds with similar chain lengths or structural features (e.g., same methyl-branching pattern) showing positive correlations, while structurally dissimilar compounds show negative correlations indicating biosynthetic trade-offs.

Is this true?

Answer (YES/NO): NO